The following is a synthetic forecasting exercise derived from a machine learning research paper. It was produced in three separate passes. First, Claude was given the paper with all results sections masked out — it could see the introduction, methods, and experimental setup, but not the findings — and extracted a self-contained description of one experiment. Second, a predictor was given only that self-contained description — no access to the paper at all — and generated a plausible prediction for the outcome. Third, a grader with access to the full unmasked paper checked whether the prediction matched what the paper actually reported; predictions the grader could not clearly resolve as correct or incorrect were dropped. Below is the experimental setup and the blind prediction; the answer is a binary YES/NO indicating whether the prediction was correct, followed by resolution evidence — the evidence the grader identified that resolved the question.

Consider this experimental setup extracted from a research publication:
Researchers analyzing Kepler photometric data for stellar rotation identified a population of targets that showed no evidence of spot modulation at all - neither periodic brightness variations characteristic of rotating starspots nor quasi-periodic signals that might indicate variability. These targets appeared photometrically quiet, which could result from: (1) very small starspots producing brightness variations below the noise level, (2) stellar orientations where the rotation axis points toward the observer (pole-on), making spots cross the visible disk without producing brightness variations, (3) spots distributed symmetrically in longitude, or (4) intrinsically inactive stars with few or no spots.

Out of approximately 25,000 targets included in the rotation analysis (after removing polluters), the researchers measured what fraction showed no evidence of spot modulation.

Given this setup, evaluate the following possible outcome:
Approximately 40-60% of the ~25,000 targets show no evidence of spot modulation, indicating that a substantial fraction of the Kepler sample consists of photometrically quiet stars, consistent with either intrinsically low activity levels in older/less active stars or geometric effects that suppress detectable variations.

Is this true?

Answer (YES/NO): NO